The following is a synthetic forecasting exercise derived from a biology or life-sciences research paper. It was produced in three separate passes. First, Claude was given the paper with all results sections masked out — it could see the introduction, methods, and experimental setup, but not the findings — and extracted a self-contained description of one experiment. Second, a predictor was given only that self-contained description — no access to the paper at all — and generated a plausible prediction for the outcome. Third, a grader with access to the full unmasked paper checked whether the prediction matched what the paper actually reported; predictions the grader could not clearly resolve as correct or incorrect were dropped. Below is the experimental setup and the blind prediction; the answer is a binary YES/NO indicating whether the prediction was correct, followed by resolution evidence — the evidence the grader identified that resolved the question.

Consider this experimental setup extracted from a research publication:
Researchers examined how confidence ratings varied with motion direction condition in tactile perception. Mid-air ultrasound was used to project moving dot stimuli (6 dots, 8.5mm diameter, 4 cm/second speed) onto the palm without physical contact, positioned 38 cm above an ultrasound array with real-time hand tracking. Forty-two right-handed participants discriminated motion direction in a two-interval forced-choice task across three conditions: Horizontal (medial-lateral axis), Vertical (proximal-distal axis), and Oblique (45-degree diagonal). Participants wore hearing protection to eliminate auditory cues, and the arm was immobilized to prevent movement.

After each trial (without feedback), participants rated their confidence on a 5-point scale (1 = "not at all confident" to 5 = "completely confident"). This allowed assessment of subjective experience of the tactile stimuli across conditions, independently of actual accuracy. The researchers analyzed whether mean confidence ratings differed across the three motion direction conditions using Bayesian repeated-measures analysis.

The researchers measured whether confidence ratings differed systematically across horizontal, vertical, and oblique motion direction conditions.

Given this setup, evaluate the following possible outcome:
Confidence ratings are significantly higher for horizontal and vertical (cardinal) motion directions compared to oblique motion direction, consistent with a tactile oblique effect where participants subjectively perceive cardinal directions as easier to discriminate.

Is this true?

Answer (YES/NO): YES